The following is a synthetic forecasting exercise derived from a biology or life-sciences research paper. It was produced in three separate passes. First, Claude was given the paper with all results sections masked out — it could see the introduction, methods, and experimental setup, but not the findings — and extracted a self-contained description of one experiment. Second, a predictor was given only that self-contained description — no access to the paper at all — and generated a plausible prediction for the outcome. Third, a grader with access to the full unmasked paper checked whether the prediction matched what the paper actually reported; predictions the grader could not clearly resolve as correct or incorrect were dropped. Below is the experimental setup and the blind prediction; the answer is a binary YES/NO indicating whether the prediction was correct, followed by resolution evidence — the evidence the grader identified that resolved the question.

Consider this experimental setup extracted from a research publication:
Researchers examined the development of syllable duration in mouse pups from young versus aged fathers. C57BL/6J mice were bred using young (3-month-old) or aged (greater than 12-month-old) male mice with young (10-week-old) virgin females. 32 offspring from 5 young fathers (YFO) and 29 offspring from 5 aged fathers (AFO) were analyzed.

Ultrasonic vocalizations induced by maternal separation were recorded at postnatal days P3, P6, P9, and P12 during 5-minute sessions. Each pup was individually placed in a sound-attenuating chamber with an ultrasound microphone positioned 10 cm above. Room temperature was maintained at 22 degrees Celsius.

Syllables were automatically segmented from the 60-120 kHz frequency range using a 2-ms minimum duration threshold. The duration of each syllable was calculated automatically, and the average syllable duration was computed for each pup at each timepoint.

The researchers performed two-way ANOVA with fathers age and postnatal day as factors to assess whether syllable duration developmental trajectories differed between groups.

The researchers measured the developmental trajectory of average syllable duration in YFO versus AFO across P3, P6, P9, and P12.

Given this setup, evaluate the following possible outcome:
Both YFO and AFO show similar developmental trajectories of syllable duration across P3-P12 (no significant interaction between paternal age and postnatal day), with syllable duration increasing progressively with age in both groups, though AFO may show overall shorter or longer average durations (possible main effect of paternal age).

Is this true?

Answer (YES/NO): NO